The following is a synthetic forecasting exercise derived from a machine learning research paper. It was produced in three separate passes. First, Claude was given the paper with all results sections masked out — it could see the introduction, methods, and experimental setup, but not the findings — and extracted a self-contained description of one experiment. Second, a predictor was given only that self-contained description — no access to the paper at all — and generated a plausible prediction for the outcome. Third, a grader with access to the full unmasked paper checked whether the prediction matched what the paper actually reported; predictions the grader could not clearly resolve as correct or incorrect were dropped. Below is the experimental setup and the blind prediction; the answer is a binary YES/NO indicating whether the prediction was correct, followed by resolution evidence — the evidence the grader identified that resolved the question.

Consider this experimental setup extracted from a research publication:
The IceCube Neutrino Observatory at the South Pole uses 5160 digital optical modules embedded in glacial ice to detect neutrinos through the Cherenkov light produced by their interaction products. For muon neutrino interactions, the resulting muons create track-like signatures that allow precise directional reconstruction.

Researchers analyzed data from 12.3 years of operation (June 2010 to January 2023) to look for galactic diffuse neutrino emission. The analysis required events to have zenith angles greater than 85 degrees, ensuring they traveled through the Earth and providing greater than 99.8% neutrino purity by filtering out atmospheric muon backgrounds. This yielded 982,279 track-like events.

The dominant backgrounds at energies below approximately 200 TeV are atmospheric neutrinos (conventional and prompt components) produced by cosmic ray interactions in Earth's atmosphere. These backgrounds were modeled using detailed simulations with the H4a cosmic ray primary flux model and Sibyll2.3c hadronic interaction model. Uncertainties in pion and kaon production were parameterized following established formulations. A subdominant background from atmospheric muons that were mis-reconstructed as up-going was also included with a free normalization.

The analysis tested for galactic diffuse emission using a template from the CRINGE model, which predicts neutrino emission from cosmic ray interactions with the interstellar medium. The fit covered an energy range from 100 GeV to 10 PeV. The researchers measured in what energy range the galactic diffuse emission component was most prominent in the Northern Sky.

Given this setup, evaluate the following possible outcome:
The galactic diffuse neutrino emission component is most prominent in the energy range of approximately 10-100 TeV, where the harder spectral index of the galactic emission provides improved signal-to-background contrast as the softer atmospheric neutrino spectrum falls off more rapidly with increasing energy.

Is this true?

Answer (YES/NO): NO